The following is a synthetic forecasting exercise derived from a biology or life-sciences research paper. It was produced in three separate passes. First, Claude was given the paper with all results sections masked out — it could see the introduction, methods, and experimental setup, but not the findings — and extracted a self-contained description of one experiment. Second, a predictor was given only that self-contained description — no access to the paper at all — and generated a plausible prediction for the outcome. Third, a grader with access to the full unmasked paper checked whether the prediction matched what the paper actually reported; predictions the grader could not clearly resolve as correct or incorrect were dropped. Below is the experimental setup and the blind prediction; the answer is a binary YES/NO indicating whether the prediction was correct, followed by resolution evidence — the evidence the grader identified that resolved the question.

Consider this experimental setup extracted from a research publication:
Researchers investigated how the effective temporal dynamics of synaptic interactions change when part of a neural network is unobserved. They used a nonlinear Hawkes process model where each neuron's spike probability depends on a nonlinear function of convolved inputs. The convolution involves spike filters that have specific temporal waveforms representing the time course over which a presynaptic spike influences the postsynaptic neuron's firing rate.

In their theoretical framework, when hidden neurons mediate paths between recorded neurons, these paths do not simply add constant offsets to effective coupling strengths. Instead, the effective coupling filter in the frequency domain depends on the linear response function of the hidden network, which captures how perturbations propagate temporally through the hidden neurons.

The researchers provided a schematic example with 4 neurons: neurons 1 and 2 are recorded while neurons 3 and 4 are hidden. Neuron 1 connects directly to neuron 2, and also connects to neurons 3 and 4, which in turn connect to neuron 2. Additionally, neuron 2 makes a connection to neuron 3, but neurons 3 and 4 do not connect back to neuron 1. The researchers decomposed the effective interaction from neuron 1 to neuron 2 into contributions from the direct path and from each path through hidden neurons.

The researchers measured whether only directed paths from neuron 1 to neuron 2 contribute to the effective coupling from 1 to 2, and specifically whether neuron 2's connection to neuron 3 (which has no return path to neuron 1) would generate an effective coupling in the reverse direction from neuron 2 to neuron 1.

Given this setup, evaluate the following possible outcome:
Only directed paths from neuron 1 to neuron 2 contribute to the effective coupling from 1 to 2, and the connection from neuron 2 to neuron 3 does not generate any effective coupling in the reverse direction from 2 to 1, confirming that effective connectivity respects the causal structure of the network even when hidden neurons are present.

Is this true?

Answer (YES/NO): YES